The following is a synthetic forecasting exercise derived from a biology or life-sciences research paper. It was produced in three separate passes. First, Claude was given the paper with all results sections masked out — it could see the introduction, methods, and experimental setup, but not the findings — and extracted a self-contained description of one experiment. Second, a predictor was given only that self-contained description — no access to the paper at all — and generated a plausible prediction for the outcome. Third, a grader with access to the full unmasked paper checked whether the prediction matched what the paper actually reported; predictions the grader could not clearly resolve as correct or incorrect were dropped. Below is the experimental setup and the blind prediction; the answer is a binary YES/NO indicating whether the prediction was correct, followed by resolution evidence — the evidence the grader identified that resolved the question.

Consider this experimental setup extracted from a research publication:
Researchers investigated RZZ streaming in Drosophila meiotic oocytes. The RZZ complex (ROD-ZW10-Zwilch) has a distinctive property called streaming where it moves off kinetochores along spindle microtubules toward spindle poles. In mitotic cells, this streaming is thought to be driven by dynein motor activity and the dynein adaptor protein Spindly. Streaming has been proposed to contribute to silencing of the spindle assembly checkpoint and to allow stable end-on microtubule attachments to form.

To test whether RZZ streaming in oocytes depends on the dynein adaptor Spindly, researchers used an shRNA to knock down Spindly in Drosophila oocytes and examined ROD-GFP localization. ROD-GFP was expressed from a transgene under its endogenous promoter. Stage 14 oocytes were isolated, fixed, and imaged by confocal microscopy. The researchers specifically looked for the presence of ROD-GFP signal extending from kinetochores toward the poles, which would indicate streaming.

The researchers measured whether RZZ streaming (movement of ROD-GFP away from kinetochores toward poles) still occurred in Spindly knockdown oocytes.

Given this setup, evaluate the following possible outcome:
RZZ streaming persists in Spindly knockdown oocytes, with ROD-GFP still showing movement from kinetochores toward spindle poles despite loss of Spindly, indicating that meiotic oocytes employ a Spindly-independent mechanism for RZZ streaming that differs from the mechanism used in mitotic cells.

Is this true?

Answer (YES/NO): NO